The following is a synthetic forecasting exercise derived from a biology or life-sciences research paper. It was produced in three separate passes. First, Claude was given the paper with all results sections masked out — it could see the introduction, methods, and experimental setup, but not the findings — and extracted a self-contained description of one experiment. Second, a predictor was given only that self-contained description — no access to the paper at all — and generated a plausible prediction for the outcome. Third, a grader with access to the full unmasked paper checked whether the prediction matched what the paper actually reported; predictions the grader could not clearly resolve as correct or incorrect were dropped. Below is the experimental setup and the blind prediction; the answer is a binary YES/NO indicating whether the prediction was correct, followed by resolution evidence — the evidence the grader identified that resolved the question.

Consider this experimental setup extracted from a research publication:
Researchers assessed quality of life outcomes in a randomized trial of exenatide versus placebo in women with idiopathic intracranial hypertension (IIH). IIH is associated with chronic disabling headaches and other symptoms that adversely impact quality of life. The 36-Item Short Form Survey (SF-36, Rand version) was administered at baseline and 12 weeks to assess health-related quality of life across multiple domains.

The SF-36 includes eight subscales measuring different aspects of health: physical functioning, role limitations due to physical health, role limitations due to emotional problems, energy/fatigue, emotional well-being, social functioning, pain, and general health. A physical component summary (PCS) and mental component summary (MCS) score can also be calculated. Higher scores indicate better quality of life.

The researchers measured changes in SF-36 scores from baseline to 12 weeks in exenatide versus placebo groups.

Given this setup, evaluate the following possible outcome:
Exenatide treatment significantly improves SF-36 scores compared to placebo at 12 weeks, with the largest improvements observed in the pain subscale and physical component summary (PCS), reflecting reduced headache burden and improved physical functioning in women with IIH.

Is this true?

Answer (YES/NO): NO